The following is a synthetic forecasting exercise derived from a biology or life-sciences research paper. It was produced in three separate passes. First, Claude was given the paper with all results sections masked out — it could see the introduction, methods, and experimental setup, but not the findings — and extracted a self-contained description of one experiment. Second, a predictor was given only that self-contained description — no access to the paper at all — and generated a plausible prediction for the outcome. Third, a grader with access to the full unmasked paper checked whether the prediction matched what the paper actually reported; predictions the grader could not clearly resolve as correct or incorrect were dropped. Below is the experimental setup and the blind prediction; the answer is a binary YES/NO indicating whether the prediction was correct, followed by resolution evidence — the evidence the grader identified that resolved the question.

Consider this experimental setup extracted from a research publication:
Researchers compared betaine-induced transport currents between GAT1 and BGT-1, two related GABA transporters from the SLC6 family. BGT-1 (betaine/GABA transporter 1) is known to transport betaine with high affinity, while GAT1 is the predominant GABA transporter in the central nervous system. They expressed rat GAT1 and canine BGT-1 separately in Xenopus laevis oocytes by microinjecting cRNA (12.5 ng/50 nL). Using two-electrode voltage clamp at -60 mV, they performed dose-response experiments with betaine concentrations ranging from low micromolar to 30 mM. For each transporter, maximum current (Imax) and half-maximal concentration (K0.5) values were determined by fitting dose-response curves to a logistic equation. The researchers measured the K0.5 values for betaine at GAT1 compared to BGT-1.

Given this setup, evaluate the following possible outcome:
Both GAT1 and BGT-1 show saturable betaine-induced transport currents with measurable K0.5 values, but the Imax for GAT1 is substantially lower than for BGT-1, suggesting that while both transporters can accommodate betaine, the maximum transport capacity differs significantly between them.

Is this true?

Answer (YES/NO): NO